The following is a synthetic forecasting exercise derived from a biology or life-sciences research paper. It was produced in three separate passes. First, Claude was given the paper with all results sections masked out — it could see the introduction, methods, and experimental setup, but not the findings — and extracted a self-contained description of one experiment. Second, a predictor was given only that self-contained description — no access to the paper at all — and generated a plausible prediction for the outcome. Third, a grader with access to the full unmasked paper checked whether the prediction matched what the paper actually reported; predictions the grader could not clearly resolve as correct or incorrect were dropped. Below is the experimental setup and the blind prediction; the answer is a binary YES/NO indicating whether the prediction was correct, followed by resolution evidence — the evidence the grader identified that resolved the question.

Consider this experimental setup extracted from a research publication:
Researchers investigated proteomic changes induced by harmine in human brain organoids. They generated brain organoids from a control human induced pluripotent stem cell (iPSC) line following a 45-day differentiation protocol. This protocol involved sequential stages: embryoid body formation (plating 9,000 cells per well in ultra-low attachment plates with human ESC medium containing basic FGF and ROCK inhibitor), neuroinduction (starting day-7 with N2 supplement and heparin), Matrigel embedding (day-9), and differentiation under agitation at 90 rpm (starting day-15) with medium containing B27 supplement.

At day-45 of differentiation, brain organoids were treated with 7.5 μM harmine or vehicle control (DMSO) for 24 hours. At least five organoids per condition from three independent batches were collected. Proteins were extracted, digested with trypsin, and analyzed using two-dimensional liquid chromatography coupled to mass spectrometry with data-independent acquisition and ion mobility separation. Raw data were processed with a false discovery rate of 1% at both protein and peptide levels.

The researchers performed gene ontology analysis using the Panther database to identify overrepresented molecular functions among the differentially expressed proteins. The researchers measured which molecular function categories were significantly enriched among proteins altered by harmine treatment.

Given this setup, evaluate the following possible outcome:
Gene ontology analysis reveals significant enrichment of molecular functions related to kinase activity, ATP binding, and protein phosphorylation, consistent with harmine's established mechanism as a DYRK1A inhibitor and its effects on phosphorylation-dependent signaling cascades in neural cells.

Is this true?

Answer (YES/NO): NO